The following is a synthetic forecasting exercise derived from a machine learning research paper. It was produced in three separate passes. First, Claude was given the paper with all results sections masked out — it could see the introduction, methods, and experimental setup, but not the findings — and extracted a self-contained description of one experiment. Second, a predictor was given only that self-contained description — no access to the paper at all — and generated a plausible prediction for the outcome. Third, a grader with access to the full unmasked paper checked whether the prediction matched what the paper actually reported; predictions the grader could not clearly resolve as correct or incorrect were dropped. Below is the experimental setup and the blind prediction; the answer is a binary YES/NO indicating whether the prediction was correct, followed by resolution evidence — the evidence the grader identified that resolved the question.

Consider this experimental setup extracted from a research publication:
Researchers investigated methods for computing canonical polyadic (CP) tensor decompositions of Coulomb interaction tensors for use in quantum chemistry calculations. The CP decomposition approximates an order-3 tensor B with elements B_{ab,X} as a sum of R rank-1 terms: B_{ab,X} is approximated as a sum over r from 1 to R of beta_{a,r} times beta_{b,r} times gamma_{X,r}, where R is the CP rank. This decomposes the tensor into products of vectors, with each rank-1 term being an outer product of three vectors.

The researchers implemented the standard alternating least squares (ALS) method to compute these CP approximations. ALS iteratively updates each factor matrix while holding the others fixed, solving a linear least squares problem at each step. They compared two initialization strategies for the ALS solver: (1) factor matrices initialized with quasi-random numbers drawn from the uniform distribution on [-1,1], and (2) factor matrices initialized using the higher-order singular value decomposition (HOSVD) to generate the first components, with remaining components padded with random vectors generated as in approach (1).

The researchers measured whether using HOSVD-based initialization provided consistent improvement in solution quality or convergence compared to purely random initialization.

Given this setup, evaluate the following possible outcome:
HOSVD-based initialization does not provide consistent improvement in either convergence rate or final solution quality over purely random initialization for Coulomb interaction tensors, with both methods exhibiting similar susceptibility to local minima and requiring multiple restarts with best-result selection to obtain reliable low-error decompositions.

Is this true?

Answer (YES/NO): NO